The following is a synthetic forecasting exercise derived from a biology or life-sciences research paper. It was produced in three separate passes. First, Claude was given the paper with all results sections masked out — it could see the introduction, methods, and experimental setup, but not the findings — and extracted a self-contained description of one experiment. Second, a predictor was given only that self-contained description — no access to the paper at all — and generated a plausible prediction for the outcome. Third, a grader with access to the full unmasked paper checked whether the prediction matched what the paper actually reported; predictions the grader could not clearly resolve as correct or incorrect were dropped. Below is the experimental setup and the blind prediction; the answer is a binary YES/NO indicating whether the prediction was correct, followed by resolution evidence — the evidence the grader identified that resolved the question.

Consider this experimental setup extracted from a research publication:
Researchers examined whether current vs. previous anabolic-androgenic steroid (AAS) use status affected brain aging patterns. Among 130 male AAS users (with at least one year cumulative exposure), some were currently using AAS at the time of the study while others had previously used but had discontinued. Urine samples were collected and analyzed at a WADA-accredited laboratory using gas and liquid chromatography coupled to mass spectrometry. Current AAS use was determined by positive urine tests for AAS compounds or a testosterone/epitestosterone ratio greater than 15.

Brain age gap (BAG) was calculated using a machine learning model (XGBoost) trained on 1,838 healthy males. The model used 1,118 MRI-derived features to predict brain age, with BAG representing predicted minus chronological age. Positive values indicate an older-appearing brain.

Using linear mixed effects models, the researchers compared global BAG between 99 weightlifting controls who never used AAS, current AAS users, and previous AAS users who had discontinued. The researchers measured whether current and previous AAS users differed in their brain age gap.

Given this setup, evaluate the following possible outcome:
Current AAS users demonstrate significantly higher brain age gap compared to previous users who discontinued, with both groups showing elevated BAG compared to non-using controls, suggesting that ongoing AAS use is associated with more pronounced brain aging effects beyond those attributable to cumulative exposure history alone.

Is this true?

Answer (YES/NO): NO